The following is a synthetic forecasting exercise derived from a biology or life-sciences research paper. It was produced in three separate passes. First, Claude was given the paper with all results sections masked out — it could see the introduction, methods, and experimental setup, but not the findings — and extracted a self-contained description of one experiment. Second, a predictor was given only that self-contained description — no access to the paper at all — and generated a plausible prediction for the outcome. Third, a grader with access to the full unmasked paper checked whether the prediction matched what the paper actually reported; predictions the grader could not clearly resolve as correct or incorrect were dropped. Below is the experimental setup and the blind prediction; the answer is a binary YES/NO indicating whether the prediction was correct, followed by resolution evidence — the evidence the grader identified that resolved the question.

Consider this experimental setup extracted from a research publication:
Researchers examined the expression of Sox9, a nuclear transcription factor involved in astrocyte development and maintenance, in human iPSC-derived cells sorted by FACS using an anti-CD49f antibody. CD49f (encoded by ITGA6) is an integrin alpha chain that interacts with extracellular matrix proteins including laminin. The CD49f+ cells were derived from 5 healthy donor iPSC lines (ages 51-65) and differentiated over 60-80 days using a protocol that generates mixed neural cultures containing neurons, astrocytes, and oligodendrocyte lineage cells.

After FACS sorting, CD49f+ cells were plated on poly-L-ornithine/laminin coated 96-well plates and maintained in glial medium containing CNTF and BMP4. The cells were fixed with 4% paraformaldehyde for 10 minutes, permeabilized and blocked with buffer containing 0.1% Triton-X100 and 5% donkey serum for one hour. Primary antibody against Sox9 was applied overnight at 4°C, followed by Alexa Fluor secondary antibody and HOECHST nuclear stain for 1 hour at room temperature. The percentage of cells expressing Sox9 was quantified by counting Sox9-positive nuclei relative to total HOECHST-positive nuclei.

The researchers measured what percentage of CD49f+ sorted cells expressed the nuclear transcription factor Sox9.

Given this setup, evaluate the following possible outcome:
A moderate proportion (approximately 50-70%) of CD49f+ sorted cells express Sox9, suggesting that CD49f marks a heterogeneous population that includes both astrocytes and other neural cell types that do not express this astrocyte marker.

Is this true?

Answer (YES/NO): NO